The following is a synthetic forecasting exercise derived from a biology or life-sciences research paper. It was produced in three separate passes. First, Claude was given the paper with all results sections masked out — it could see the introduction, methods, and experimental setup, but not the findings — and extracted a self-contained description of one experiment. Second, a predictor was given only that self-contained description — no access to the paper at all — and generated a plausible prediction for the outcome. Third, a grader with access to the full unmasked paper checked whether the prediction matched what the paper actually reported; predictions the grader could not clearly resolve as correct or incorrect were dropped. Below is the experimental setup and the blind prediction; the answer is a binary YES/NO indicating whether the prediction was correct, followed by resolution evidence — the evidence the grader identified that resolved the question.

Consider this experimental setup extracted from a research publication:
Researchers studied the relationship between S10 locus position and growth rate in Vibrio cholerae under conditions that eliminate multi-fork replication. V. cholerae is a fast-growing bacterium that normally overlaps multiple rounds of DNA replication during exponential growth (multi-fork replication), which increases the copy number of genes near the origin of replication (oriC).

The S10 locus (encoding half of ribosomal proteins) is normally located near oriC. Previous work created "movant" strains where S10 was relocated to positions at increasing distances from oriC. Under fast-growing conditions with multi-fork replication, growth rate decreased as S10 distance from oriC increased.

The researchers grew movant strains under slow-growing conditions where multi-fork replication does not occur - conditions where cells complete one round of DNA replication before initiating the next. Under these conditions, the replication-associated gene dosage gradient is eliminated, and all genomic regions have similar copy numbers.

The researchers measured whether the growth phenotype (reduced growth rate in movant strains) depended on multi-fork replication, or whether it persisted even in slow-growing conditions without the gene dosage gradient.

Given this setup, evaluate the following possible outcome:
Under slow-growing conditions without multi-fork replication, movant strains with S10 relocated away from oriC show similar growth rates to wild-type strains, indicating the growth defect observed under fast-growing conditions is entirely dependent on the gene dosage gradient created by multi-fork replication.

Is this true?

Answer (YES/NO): NO